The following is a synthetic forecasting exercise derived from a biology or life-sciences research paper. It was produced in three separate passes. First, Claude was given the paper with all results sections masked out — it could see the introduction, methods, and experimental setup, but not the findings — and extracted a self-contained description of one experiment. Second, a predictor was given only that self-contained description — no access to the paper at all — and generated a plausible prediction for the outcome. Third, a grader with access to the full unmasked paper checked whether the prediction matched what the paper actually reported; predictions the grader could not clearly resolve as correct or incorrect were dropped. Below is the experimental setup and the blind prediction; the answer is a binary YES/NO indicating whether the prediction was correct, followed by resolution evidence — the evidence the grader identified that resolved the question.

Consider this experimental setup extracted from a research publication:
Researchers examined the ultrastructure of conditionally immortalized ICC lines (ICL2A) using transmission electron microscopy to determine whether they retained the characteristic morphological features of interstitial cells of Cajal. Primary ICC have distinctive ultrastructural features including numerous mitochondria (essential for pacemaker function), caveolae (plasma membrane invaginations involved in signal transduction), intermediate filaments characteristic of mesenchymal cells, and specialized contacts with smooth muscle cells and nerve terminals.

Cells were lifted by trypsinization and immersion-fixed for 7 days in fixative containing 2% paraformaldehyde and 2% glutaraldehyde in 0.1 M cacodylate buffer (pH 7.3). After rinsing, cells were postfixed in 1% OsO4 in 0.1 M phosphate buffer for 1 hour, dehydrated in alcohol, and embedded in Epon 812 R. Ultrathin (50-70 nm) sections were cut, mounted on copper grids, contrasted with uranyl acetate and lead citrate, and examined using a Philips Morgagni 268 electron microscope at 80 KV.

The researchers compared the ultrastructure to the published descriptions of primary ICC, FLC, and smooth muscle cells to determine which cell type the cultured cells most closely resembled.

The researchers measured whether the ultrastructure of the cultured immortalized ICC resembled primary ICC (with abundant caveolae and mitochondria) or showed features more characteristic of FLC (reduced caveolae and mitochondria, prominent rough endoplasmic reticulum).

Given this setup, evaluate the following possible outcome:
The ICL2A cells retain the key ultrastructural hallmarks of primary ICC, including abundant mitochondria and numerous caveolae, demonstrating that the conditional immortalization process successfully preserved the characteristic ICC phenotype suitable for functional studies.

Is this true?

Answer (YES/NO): YES